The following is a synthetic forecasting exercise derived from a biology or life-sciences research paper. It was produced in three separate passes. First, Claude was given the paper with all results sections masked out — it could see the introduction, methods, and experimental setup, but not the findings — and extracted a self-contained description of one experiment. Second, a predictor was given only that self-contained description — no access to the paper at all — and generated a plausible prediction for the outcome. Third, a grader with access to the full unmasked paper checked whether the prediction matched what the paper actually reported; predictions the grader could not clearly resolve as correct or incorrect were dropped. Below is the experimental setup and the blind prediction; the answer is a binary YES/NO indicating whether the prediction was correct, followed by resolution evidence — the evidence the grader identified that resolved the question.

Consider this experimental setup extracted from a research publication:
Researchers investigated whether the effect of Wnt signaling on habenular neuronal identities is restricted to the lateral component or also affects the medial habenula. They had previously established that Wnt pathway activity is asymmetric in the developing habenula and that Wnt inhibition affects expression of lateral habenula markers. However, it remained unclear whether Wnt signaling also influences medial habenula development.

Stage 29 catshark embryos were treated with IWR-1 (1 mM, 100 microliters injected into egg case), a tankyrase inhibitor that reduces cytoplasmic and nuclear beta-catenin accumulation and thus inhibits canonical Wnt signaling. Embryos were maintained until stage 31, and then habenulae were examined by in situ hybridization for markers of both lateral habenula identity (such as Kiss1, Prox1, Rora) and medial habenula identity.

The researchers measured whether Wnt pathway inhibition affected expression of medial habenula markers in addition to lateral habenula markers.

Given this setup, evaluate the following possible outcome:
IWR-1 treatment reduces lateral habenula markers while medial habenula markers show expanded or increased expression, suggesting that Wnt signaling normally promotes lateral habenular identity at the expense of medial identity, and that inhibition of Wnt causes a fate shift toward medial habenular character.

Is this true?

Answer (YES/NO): NO